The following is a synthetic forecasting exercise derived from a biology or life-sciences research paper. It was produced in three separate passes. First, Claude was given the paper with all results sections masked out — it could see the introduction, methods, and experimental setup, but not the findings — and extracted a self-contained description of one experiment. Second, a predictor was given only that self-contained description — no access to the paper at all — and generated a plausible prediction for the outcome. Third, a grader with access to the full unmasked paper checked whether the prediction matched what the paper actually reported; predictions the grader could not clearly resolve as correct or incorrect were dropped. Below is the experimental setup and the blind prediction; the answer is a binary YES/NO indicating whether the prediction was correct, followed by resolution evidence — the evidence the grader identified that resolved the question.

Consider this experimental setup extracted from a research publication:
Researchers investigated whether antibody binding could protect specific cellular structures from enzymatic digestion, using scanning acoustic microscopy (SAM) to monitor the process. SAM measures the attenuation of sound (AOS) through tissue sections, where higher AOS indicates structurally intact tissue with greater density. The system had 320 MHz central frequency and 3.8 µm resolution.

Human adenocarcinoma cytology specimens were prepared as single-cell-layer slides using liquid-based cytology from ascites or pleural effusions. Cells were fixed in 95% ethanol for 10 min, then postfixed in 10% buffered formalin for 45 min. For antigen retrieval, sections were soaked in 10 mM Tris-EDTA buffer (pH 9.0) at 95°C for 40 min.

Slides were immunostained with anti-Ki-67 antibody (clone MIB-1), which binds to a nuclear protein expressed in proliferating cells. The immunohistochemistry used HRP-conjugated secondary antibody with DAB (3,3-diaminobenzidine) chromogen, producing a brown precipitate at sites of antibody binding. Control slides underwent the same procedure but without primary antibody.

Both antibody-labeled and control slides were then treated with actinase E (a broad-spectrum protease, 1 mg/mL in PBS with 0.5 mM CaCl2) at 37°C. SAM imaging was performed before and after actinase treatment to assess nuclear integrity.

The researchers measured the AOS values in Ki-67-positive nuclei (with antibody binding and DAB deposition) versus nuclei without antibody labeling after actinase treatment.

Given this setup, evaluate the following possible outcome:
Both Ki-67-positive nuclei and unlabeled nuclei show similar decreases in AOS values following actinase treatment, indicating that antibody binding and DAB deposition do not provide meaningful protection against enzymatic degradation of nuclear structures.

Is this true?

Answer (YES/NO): NO